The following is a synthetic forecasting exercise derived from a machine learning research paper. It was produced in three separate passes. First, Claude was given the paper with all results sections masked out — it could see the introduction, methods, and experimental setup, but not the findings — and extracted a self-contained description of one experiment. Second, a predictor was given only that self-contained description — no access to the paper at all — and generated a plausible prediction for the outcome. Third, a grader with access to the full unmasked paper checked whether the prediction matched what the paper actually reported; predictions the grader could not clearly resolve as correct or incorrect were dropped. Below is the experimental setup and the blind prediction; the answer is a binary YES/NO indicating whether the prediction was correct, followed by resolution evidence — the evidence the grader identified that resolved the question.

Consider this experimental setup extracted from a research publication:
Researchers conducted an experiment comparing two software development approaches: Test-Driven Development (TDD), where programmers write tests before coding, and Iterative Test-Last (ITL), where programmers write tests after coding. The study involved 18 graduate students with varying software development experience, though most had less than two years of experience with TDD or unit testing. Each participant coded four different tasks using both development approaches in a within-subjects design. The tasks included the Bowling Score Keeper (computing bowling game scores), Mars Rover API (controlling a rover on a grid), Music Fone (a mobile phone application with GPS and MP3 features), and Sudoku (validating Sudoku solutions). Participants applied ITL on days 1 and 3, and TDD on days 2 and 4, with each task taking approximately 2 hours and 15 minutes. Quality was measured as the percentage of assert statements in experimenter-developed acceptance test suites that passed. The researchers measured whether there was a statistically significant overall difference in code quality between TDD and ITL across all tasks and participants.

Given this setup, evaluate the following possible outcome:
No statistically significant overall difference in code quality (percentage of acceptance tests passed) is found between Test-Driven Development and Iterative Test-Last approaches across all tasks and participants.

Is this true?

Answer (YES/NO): YES